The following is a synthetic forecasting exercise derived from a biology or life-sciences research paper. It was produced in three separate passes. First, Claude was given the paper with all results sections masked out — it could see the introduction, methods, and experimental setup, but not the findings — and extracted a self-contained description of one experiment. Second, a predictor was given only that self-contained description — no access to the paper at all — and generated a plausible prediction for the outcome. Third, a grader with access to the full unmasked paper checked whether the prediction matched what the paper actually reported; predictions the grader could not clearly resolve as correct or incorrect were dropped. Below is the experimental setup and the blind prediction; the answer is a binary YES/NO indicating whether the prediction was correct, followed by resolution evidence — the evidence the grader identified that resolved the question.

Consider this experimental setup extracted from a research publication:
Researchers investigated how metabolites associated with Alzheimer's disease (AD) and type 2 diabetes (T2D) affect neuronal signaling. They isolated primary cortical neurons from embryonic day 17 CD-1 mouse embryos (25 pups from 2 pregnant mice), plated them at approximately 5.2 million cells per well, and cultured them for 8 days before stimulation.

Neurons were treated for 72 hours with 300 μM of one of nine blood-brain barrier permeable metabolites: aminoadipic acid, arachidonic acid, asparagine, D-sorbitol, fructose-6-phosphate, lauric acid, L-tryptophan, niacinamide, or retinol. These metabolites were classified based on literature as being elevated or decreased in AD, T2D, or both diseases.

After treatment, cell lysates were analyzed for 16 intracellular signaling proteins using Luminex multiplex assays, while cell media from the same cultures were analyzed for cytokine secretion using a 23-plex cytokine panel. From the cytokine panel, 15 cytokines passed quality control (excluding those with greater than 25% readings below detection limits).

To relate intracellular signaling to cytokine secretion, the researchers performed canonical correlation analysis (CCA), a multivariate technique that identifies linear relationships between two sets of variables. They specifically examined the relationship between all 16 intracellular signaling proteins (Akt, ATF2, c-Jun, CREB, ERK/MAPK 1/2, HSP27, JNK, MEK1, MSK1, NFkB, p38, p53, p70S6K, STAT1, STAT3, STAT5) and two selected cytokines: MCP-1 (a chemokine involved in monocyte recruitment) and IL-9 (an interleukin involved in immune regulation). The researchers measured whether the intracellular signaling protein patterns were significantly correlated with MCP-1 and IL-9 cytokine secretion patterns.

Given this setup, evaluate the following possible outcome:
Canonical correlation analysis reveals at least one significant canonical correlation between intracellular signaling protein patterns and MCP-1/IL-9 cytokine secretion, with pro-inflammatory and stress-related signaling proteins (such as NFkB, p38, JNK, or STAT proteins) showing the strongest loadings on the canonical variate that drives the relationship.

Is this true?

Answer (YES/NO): NO